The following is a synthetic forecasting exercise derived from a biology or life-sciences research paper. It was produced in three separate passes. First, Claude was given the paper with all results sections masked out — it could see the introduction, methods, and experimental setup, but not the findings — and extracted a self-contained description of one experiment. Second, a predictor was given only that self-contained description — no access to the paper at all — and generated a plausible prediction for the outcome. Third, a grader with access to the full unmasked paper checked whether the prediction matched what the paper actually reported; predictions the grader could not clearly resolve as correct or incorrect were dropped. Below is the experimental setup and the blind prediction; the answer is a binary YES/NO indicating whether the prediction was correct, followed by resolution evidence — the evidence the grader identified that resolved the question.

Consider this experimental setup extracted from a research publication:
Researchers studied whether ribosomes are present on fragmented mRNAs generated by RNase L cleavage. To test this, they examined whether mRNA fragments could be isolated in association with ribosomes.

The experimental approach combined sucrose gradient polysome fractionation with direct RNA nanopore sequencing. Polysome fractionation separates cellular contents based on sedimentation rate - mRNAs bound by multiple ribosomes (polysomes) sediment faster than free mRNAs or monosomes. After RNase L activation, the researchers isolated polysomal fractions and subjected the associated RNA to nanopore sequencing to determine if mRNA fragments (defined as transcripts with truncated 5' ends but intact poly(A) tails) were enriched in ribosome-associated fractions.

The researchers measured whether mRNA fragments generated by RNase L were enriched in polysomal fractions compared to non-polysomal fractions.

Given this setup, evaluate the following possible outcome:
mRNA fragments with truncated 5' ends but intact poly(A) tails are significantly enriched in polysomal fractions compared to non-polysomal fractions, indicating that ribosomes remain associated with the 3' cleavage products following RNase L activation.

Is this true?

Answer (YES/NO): NO